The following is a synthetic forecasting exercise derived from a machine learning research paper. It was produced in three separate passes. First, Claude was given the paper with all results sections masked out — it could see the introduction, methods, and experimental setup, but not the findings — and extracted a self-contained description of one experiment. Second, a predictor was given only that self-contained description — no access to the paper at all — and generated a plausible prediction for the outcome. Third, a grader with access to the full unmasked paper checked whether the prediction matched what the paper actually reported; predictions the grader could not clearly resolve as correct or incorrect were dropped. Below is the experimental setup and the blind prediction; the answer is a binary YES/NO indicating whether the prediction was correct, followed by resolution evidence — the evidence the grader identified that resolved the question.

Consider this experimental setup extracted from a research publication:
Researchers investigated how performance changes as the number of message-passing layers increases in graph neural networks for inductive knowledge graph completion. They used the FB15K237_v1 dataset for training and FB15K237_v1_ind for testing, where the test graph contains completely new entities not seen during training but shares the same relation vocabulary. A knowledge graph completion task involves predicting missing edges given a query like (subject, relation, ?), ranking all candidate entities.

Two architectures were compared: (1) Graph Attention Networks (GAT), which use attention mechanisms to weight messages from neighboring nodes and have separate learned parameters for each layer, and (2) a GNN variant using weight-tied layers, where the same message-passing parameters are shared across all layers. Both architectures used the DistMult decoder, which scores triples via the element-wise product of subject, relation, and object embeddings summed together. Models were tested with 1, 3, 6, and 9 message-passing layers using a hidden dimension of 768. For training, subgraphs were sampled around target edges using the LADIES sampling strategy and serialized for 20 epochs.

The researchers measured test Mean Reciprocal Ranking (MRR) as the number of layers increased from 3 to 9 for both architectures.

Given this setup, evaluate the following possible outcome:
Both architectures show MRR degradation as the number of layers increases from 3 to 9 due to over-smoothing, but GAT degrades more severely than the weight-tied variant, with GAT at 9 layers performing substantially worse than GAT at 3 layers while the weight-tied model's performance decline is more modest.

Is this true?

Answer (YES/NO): NO